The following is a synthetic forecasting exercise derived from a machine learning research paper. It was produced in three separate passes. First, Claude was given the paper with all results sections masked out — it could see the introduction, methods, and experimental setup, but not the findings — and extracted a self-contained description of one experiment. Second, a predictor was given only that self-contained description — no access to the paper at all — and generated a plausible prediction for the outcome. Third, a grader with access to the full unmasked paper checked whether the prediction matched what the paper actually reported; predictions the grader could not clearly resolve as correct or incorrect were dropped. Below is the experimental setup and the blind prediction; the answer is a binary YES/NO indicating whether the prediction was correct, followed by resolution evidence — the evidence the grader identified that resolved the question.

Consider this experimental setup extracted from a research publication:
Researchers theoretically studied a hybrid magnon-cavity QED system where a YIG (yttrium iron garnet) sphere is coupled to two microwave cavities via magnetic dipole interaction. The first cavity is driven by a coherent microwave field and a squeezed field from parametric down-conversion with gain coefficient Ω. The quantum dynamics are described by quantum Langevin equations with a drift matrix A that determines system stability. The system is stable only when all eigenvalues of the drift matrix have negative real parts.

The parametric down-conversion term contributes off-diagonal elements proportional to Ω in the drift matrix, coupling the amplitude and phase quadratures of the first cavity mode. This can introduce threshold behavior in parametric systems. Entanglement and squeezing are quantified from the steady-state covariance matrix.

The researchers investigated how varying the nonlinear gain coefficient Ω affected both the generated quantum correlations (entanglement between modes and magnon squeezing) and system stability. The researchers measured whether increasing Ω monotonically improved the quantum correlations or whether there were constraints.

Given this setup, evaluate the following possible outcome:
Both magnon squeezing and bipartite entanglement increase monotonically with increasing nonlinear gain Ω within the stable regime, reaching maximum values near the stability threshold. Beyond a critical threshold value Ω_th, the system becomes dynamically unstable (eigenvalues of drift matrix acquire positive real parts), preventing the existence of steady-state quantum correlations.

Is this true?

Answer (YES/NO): NO